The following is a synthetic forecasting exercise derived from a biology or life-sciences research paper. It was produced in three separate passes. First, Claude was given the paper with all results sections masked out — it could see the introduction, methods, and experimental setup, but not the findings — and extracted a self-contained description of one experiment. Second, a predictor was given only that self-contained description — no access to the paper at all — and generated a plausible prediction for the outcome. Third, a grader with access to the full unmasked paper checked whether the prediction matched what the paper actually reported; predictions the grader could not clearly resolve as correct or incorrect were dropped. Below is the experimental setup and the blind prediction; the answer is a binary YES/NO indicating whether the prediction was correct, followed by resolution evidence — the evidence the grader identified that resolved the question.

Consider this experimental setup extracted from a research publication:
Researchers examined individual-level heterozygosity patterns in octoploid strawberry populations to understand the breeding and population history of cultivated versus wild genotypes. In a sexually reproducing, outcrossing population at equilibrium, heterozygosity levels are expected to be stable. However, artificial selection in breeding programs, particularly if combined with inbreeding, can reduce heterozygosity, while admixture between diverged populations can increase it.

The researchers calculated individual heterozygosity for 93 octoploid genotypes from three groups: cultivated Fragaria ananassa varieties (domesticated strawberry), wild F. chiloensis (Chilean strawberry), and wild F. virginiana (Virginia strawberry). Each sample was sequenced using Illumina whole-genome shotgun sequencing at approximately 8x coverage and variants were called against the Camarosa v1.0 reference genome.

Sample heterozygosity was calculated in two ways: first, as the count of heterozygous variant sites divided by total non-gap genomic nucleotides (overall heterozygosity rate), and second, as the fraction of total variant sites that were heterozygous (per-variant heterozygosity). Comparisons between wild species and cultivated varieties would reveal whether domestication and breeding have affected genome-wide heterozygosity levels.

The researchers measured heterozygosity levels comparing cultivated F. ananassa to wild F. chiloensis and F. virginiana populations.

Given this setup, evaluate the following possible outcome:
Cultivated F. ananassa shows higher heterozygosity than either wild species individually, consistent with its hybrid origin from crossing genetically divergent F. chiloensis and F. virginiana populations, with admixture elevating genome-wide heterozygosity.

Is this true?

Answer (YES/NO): NO